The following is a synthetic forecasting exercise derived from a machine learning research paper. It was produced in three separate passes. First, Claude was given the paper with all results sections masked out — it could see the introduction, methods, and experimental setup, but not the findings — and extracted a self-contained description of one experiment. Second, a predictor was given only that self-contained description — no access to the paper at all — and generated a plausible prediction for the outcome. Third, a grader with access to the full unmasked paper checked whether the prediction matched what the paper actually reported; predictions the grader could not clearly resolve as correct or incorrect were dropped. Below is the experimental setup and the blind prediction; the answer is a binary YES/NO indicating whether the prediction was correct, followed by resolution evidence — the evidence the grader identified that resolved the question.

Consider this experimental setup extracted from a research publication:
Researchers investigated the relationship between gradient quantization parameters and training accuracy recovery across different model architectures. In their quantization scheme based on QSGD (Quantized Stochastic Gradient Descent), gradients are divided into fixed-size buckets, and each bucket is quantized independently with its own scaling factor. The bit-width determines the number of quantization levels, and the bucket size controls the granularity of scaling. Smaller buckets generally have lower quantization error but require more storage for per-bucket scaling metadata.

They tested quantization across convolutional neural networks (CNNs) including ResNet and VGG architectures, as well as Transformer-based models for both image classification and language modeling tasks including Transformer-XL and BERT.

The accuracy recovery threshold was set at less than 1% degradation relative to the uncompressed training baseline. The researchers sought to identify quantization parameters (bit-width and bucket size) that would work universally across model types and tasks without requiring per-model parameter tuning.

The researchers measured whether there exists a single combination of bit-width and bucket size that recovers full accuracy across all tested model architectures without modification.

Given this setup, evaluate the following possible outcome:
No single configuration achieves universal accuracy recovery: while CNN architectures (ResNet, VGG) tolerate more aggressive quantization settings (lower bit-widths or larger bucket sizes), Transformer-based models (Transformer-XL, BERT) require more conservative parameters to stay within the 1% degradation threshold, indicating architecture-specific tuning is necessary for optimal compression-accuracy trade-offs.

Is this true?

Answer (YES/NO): NO